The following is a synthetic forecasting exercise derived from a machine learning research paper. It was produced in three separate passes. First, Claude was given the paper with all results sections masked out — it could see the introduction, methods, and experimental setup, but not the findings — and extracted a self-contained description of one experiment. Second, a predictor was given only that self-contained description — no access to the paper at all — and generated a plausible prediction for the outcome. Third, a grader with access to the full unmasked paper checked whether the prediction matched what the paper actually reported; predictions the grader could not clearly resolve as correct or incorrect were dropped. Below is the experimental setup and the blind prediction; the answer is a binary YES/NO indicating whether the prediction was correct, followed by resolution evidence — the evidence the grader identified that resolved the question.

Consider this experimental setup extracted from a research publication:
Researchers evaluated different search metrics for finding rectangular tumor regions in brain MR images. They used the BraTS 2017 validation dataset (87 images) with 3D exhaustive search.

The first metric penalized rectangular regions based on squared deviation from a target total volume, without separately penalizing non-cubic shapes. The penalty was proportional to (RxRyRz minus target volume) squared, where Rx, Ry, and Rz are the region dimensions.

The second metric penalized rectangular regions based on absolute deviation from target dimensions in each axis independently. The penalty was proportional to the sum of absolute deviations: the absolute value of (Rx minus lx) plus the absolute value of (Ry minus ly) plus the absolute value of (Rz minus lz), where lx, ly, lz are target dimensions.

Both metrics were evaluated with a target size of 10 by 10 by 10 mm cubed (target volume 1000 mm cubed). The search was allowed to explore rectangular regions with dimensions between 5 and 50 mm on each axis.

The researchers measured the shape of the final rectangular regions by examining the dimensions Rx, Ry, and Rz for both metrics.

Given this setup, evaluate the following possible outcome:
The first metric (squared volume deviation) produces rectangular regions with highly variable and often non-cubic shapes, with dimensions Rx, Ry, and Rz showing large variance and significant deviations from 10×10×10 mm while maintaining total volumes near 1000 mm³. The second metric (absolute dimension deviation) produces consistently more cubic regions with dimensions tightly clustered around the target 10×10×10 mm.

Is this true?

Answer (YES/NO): NO